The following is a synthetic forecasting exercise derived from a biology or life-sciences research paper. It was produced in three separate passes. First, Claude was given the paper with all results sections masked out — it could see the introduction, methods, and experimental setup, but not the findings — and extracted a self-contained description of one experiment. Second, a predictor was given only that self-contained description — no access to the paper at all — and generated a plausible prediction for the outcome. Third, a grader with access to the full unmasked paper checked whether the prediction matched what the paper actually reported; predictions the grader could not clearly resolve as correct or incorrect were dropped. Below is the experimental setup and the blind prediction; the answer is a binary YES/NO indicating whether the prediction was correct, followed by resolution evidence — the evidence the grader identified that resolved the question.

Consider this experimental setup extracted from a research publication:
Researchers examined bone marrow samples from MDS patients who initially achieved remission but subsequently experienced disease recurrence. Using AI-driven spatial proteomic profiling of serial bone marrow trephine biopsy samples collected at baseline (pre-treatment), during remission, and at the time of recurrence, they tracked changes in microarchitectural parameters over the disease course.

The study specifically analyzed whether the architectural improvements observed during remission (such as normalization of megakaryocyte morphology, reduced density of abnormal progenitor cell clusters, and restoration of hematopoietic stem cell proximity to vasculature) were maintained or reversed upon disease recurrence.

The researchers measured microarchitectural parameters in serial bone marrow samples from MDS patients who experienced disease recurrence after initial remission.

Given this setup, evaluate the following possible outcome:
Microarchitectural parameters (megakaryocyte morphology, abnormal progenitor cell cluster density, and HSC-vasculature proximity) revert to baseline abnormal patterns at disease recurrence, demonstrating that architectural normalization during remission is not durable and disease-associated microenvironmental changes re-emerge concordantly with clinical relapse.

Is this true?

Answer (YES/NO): YES